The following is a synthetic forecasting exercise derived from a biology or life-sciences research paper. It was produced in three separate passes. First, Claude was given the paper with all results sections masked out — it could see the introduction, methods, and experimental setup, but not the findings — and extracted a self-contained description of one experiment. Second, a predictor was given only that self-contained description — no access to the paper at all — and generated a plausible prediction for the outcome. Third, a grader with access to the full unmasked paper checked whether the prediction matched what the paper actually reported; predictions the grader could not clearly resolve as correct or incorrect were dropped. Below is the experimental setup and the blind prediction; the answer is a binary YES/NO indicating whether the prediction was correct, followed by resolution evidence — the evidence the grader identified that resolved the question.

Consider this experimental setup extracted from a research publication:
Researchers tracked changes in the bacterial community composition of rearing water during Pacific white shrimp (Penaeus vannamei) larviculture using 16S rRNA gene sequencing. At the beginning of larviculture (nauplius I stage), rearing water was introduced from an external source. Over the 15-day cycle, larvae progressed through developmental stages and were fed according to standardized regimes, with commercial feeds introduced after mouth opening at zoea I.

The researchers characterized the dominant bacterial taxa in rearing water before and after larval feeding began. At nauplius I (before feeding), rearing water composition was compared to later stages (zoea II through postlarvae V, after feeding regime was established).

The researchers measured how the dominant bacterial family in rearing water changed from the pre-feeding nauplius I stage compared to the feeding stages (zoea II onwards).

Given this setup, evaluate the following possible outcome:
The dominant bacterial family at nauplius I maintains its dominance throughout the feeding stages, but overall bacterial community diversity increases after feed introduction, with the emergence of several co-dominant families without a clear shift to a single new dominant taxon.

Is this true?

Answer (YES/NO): NO